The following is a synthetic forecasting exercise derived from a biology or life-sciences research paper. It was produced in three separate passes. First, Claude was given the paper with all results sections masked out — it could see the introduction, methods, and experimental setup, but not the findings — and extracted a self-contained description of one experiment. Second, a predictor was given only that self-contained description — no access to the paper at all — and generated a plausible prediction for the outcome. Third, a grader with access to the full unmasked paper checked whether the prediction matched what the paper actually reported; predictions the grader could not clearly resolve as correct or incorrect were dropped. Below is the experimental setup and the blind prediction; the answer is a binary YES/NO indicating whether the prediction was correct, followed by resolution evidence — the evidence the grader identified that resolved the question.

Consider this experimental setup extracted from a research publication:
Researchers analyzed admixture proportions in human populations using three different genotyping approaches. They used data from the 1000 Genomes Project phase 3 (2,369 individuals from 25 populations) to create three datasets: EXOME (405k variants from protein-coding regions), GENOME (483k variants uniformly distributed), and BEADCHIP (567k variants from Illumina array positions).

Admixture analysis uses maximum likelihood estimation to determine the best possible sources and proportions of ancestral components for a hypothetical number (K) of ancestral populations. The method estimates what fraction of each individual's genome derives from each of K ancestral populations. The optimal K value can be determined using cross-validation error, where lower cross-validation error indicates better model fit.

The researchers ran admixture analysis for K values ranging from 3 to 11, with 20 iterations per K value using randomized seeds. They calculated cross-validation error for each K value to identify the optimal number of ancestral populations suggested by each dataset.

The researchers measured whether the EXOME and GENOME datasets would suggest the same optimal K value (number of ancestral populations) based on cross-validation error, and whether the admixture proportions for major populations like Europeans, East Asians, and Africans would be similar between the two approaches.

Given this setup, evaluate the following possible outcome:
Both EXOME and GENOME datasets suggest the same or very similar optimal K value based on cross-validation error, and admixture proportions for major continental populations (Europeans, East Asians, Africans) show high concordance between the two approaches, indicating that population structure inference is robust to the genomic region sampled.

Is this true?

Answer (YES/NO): YES